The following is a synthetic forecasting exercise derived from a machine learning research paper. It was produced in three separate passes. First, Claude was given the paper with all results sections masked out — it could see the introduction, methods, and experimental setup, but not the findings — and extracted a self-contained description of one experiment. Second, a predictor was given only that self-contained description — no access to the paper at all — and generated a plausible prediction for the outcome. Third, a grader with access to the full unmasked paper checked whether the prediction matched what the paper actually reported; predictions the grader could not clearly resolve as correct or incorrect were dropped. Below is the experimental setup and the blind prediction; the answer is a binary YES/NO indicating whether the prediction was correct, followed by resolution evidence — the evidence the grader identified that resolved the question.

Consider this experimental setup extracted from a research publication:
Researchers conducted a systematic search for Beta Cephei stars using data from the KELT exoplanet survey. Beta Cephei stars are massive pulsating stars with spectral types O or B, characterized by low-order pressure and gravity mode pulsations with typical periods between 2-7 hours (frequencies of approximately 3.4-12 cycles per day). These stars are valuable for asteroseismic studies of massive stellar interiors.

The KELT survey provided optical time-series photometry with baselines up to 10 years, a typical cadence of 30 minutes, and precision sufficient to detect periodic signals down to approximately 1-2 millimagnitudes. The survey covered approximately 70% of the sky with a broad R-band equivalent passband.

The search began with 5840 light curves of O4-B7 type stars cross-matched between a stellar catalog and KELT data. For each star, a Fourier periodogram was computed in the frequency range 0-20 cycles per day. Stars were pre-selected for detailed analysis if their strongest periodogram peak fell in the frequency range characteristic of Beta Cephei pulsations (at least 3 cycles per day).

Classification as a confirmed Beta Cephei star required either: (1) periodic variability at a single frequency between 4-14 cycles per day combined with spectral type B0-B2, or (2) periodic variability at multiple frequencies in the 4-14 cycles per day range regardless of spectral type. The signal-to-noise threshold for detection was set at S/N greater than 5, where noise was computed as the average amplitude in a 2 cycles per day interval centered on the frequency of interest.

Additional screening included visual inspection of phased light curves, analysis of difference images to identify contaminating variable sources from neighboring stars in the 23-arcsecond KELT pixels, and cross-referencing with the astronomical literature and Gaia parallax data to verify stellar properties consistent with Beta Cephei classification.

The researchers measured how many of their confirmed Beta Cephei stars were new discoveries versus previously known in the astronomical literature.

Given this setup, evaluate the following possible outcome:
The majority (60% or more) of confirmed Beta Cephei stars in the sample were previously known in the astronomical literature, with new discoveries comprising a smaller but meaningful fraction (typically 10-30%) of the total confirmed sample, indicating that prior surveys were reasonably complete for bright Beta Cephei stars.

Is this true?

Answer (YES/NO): NO